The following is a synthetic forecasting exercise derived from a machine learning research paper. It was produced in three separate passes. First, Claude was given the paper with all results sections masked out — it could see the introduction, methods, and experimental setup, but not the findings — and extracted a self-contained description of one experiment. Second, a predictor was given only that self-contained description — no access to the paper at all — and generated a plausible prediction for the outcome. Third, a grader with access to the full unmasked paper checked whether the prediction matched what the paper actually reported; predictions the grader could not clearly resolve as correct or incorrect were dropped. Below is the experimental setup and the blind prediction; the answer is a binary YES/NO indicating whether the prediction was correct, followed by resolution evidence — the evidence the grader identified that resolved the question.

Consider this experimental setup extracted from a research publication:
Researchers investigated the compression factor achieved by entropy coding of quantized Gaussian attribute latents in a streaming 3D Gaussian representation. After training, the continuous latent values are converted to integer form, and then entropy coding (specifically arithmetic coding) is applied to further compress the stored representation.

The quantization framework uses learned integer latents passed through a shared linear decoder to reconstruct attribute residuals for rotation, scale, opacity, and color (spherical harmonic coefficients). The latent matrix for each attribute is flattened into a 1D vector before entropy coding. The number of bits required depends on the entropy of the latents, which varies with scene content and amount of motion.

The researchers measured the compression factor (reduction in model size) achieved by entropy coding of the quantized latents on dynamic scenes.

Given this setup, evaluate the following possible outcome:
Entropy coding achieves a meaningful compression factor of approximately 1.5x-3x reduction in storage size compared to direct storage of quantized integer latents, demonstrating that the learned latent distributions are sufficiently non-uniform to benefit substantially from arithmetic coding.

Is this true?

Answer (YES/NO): NO